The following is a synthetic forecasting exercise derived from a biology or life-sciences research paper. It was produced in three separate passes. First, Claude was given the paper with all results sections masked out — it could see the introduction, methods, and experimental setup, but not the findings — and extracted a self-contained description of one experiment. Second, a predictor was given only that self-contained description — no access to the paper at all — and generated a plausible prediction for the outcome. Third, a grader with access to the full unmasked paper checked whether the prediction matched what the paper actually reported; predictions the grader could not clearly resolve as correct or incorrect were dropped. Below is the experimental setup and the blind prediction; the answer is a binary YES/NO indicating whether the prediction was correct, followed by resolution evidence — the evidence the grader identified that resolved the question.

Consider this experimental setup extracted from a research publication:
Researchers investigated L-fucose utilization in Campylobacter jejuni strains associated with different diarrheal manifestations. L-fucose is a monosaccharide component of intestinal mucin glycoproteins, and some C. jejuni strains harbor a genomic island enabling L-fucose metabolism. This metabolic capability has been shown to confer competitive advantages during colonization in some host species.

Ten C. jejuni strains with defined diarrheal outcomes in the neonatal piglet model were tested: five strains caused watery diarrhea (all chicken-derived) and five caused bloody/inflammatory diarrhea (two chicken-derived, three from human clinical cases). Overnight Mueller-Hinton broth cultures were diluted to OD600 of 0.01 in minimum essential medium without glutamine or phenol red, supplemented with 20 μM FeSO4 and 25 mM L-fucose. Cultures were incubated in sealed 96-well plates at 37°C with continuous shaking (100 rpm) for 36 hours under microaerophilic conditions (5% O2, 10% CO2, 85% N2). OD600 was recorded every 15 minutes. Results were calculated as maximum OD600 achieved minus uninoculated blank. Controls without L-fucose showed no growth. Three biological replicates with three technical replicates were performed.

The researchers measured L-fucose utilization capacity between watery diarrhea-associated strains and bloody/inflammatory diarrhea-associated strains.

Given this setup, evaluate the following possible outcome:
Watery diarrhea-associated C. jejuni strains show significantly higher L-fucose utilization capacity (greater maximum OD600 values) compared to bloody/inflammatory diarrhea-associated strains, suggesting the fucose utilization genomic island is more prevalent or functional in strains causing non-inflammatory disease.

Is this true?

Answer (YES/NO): YES